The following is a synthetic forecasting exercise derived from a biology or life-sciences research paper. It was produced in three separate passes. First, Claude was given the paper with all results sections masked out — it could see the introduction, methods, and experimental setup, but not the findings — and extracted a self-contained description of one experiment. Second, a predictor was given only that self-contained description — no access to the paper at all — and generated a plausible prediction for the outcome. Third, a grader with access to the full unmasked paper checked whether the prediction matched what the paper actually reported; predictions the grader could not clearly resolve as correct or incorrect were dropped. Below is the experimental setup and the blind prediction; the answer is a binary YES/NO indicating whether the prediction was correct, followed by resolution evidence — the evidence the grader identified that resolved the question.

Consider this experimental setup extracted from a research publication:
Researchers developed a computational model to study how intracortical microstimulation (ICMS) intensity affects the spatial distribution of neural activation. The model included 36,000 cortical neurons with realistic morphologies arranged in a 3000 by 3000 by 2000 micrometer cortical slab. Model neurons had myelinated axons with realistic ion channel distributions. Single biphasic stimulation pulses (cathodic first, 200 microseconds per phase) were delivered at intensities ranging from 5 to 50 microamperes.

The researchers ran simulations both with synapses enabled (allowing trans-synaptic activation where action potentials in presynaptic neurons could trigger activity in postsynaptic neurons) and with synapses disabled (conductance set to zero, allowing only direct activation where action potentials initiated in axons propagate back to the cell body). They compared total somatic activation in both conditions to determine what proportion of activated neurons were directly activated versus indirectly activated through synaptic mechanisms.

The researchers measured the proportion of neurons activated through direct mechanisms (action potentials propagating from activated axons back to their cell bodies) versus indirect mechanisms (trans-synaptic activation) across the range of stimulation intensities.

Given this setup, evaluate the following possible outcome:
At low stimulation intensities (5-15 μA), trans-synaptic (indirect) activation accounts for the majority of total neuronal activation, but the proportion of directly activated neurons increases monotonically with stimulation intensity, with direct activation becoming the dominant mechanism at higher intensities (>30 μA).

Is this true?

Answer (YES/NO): NO